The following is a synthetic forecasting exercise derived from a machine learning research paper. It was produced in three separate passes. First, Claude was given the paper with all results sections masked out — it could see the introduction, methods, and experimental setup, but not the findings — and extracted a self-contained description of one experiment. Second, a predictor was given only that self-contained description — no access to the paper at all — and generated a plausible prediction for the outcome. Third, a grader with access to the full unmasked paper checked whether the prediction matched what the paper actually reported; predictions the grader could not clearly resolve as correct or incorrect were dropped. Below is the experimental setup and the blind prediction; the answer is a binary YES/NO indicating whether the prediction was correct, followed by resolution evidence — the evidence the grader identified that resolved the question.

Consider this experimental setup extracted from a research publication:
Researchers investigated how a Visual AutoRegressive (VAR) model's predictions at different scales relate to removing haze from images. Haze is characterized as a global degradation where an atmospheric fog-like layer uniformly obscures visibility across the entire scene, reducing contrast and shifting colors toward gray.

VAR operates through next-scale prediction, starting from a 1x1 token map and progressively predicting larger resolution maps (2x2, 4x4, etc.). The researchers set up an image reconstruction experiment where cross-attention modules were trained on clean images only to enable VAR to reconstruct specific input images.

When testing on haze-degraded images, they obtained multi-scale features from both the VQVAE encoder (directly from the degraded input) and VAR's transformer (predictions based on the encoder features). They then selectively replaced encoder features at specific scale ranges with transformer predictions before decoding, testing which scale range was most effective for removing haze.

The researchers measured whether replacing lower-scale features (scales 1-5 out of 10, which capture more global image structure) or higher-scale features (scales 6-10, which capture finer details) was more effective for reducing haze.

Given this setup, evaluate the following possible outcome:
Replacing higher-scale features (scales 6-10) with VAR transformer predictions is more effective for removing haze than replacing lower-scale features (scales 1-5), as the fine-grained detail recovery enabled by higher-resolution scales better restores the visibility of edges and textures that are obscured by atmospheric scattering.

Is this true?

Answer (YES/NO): NO